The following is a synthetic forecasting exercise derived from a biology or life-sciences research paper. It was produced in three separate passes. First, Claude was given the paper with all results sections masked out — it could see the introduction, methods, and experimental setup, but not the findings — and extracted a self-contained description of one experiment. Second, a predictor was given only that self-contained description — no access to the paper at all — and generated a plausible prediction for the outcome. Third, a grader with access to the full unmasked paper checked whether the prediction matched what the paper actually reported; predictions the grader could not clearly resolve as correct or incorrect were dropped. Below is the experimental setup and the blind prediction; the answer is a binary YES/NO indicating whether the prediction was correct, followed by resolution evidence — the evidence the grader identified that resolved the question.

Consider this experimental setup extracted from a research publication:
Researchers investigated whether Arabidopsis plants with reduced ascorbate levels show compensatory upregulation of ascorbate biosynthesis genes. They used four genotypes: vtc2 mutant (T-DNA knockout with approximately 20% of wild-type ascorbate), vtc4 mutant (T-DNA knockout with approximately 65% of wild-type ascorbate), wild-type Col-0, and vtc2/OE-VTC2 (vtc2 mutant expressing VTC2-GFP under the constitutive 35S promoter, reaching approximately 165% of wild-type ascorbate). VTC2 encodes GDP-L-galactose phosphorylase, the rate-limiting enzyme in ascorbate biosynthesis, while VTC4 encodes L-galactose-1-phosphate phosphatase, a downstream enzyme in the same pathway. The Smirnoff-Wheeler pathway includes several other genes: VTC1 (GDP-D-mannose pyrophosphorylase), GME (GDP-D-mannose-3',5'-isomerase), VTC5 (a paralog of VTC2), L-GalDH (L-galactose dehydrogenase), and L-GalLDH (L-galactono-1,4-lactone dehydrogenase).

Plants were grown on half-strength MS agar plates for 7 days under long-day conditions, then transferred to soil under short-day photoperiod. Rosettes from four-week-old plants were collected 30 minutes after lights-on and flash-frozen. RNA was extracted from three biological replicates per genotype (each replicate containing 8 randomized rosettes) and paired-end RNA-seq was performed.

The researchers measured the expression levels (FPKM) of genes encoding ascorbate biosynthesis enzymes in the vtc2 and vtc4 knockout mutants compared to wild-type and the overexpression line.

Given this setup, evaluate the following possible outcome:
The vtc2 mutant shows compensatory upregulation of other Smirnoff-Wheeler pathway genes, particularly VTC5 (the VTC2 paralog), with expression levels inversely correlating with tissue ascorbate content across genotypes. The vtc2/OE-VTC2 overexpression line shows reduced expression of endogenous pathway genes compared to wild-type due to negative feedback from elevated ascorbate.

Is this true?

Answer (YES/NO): NO